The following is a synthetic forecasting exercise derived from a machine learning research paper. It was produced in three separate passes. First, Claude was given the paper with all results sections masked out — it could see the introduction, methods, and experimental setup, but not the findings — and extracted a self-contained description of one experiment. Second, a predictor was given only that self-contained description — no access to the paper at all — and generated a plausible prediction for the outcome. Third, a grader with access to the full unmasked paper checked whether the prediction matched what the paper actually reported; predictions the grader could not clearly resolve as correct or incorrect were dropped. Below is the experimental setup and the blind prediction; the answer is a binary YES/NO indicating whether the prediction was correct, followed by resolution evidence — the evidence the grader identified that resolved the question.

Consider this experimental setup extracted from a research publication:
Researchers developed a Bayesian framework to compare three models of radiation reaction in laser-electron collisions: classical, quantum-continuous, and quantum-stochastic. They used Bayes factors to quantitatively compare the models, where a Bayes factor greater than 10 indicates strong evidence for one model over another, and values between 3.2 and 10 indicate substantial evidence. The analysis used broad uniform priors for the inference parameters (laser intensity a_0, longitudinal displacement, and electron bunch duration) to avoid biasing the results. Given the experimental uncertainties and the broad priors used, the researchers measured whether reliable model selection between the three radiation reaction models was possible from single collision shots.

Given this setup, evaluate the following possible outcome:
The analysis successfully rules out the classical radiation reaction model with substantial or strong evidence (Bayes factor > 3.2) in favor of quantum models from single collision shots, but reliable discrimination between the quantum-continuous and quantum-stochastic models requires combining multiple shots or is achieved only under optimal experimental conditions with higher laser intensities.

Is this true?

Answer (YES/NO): NO